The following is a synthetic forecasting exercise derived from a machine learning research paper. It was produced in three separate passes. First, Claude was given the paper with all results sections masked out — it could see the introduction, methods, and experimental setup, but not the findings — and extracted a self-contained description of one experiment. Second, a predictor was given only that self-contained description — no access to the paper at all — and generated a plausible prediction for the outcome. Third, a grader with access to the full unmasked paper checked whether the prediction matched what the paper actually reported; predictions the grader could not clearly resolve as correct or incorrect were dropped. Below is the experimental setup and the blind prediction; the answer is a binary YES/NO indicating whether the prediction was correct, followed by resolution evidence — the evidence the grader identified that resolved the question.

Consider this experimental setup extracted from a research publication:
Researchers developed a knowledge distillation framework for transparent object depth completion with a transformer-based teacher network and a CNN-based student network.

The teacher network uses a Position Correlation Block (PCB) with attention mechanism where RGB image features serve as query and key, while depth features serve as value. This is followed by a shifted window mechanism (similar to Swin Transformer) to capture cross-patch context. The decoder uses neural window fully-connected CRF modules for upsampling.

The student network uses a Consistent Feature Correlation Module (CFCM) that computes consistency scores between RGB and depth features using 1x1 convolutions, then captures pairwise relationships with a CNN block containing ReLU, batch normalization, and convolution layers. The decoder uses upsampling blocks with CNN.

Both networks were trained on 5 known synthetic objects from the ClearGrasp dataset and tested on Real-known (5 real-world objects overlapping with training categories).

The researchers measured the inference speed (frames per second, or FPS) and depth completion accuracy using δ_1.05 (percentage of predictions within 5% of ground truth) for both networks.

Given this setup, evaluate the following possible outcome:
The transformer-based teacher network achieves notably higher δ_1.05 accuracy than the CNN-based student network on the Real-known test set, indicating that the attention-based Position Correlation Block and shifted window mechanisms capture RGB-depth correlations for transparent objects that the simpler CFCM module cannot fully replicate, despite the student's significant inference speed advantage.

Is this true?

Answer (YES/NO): YES